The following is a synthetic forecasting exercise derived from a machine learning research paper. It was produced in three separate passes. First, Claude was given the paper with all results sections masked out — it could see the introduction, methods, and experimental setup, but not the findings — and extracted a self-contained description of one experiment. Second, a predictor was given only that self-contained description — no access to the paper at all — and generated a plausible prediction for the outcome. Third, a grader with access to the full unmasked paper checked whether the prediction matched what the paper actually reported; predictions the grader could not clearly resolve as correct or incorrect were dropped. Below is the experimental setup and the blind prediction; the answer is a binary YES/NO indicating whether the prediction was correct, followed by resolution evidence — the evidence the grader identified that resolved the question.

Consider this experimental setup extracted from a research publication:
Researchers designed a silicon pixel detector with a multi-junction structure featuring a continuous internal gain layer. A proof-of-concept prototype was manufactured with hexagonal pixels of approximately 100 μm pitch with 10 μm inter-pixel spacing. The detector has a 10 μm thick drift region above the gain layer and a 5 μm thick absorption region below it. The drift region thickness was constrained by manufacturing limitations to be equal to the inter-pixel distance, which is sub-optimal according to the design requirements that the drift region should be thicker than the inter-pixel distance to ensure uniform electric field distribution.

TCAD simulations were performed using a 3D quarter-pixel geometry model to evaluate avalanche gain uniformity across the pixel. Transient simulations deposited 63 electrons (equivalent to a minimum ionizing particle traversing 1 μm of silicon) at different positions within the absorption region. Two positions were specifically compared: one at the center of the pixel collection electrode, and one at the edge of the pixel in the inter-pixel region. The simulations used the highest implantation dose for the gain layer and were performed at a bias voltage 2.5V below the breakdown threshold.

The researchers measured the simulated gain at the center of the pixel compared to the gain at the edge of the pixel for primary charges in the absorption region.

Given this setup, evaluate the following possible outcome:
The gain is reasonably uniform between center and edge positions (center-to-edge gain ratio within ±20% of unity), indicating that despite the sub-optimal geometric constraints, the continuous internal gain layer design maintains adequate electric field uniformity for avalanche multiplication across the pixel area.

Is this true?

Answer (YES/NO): NO